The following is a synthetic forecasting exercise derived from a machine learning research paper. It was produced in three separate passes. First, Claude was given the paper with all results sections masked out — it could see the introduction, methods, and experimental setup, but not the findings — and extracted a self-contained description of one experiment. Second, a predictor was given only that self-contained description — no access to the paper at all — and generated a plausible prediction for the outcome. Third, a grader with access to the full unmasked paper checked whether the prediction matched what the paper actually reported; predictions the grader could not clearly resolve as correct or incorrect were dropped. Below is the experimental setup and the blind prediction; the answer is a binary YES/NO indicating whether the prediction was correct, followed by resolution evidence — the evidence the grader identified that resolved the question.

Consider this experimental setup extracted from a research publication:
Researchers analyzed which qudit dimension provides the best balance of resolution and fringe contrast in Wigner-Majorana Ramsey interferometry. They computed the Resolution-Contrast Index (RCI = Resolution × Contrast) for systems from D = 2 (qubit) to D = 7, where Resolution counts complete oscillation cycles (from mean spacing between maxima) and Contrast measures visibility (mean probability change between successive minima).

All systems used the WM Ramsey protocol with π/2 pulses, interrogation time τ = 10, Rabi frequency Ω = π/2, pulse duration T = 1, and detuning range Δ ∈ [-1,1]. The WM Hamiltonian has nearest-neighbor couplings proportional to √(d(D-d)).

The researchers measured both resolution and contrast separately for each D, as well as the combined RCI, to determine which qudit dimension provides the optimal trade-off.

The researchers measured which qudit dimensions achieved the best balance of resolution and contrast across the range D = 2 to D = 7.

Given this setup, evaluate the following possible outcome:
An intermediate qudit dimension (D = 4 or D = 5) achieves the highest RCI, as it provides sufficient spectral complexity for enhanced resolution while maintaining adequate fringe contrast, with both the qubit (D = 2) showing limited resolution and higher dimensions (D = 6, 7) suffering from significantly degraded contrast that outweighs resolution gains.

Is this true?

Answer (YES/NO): NO